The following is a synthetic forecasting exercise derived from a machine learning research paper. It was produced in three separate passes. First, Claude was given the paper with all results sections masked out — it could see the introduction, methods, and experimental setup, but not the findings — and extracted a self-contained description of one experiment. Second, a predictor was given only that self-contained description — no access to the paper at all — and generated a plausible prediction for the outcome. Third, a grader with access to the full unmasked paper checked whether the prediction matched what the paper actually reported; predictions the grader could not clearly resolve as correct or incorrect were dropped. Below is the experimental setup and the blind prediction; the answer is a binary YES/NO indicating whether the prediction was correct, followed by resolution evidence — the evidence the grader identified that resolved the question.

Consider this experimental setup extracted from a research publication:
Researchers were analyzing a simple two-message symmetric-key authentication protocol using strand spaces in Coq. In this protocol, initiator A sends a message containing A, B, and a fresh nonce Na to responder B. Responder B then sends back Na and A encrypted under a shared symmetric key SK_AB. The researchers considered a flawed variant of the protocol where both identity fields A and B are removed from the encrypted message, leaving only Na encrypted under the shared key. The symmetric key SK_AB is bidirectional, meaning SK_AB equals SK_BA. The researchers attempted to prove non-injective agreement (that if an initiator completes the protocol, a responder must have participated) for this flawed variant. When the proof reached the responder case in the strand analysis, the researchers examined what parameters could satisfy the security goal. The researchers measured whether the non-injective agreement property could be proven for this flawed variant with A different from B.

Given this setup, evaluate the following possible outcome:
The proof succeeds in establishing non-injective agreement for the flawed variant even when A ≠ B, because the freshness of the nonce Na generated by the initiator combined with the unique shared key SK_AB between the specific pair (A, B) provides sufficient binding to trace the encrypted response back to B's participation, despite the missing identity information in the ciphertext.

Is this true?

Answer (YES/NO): NO